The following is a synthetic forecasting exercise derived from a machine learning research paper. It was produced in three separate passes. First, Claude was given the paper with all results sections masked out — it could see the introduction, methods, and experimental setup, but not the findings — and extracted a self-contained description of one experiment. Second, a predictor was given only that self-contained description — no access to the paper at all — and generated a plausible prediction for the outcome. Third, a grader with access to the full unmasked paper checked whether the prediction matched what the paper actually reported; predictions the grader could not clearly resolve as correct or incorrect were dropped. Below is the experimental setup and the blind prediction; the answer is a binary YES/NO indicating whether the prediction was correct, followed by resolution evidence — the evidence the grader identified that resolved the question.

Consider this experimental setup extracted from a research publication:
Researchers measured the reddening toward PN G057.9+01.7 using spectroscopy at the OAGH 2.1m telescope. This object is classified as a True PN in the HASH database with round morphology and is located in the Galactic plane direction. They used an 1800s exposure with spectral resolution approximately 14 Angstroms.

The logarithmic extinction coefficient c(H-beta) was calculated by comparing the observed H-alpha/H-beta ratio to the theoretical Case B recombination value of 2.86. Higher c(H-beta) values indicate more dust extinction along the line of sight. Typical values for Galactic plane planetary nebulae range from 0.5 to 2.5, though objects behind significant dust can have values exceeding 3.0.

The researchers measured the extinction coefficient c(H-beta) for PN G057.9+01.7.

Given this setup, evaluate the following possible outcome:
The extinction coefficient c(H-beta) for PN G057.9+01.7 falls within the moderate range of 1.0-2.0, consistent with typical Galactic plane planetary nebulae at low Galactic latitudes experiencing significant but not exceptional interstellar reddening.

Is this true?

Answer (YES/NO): NO